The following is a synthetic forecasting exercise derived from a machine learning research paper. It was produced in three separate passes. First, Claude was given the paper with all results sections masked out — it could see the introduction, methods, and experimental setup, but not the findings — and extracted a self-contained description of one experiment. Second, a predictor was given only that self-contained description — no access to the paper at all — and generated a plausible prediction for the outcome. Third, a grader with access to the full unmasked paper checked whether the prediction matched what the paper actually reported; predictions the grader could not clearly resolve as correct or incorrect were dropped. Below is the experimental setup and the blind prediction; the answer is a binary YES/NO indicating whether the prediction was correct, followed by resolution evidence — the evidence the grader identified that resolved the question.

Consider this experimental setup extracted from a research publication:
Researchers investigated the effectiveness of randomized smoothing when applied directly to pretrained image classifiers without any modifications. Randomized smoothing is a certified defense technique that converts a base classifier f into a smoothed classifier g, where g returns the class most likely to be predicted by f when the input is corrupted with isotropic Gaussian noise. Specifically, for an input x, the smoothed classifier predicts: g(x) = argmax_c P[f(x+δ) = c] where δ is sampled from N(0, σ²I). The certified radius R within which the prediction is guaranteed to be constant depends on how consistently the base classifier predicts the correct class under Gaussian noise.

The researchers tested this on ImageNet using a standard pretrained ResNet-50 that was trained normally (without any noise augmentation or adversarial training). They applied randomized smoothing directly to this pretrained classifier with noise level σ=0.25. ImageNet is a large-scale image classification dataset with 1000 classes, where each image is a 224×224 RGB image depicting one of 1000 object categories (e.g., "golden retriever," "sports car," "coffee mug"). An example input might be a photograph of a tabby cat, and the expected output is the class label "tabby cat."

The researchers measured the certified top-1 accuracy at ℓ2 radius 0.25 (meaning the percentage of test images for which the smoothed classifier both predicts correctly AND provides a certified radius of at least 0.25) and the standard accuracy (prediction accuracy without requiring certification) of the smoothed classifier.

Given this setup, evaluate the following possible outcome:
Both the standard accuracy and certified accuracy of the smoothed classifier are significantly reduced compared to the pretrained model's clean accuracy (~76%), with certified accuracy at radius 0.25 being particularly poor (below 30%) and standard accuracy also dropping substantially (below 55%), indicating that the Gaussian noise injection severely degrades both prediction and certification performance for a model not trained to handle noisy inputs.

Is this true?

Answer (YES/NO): NO